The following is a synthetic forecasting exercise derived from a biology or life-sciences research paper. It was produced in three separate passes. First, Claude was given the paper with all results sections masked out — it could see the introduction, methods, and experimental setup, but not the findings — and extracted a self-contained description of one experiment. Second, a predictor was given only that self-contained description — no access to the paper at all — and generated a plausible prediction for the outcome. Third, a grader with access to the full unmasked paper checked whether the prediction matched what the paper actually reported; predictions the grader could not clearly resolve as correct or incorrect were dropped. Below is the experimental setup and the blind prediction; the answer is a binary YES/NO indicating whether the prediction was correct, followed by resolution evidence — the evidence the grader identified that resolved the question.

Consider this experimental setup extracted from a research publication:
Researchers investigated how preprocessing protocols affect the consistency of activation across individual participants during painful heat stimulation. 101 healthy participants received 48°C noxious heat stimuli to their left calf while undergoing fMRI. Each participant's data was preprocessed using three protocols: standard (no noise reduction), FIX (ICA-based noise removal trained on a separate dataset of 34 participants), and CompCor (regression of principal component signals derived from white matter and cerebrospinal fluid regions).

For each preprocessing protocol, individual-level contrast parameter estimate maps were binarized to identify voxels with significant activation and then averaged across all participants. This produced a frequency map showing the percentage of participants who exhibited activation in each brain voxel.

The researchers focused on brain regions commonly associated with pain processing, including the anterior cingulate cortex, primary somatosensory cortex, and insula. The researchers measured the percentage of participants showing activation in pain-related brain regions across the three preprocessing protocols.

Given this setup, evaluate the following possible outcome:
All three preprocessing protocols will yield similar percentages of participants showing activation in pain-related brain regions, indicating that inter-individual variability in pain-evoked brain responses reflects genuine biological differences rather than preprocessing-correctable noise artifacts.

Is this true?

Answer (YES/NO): NO